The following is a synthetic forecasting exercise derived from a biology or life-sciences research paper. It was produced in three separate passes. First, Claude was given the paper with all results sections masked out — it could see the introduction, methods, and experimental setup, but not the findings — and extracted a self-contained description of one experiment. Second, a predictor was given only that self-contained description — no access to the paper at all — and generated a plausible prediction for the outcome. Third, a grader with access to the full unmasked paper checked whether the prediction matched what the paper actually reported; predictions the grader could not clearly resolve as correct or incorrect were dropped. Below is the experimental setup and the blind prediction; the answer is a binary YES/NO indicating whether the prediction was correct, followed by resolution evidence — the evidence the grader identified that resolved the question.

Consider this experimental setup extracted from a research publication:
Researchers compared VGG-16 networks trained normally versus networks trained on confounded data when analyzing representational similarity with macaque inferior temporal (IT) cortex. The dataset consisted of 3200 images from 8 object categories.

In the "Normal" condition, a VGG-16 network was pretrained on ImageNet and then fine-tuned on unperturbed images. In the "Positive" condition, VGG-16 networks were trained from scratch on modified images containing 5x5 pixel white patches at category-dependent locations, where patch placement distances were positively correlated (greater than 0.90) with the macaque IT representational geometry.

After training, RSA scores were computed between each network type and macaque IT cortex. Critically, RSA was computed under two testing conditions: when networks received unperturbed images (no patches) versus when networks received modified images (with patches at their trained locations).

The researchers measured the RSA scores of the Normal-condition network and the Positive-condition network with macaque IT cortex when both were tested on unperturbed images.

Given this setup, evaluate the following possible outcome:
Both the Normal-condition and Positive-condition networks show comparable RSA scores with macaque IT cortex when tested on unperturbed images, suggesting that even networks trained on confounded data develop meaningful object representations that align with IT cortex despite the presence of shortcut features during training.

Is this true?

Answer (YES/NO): NO